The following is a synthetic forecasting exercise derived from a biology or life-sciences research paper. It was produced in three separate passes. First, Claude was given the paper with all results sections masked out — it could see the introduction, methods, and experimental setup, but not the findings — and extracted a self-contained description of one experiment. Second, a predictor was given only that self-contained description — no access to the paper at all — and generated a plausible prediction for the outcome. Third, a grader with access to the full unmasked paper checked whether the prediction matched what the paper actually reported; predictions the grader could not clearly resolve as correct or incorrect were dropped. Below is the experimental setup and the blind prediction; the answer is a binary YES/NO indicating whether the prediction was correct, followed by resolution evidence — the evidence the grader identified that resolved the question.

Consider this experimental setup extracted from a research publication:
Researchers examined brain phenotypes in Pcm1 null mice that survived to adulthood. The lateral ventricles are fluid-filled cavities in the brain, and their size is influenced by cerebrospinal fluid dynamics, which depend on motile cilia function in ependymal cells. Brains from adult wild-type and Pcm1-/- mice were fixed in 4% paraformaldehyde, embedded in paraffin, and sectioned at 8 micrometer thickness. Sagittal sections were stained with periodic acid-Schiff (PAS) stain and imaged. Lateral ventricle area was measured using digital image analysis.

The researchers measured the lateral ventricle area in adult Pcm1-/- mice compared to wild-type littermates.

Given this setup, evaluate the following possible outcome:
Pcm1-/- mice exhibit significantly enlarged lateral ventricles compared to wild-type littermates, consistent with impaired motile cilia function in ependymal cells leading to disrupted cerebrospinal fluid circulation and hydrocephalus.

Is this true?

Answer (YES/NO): YES